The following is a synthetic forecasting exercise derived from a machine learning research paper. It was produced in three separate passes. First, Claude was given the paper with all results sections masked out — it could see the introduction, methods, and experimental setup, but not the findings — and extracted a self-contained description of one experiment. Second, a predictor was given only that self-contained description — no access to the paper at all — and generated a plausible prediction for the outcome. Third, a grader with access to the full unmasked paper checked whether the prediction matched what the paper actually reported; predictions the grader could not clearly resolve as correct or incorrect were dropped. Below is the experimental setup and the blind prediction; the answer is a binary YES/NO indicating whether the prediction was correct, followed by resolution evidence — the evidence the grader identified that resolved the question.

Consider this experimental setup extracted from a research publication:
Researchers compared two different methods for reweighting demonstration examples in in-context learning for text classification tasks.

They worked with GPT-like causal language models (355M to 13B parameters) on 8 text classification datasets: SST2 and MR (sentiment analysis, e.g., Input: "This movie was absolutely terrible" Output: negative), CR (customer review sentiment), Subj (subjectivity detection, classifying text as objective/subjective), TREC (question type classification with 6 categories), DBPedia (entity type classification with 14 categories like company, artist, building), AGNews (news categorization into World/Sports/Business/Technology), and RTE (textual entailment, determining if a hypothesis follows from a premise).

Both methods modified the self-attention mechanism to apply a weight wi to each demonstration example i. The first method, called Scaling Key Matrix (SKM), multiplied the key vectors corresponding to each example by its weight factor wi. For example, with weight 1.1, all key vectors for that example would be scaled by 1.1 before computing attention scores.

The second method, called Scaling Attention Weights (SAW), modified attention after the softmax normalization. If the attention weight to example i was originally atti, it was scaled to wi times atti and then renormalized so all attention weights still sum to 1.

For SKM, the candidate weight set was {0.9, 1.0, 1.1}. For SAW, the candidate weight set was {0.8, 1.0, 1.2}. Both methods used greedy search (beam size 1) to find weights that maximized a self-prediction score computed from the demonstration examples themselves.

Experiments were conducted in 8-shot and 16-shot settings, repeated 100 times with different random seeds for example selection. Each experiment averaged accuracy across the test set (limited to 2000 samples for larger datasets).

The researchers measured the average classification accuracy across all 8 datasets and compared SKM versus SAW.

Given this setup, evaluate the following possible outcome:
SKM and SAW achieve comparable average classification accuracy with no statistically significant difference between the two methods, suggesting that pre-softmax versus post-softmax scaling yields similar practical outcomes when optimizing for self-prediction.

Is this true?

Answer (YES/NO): NO